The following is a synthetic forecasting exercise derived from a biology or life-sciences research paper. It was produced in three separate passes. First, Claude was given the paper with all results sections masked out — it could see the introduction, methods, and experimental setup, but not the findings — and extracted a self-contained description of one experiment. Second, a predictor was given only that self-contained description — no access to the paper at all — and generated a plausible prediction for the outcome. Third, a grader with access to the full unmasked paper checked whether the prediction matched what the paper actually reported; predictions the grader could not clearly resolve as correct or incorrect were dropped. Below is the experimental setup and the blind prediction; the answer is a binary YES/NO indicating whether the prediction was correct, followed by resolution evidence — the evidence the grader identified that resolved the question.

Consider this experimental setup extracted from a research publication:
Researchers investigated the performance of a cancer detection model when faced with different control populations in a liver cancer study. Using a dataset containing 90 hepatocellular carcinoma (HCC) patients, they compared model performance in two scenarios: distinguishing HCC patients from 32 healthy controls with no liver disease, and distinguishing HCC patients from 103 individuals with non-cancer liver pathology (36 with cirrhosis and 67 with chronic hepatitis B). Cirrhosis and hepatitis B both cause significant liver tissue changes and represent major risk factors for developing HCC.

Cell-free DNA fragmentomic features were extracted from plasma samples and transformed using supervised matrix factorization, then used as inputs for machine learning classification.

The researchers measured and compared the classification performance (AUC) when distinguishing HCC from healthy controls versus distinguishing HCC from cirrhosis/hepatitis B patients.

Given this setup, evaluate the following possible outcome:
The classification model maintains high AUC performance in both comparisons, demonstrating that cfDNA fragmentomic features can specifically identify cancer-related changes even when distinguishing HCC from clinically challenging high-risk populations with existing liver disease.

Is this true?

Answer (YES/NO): YES